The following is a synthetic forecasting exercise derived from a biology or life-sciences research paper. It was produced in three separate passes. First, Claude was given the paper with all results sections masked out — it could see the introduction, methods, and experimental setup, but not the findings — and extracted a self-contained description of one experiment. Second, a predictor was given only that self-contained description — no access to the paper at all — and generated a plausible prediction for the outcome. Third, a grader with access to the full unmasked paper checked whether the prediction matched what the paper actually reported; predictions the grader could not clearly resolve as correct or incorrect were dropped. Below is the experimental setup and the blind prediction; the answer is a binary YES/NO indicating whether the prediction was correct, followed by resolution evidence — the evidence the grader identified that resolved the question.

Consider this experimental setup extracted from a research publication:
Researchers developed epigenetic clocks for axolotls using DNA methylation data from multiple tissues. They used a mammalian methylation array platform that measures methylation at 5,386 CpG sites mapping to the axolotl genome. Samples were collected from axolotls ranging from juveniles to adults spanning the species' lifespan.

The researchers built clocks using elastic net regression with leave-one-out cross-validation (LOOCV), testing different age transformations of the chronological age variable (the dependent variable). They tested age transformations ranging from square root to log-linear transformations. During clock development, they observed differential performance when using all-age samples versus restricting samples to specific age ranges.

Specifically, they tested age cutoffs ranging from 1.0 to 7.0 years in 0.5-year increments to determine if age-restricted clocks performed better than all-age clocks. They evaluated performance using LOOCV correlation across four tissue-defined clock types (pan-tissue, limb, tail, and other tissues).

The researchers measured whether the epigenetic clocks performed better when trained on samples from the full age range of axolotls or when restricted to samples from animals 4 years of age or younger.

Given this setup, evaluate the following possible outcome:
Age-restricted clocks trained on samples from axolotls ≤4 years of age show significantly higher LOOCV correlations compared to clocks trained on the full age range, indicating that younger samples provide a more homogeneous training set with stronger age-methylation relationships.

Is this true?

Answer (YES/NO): YES